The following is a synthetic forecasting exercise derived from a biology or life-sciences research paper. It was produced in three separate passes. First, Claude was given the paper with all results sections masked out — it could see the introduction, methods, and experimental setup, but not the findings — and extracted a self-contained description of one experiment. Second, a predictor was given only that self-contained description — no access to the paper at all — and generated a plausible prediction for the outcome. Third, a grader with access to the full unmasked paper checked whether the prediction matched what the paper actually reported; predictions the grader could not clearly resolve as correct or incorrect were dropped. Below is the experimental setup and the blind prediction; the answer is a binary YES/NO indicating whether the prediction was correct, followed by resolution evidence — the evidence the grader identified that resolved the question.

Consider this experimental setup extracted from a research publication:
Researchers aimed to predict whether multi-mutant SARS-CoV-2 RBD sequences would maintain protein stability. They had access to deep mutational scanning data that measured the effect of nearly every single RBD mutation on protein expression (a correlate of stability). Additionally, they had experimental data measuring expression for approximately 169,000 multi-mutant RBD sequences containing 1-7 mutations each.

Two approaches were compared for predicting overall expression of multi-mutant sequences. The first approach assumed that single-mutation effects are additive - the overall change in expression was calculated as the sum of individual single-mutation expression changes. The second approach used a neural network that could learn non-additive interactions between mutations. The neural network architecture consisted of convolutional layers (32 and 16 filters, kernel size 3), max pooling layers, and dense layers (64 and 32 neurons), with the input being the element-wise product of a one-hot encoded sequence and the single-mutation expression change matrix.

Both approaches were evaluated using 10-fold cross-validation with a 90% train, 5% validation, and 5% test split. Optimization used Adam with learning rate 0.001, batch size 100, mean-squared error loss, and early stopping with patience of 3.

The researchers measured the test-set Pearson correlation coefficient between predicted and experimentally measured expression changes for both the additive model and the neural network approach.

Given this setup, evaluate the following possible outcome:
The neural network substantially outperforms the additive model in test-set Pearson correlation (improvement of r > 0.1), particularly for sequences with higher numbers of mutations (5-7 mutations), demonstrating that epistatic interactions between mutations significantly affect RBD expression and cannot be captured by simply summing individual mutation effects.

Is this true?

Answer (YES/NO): NO